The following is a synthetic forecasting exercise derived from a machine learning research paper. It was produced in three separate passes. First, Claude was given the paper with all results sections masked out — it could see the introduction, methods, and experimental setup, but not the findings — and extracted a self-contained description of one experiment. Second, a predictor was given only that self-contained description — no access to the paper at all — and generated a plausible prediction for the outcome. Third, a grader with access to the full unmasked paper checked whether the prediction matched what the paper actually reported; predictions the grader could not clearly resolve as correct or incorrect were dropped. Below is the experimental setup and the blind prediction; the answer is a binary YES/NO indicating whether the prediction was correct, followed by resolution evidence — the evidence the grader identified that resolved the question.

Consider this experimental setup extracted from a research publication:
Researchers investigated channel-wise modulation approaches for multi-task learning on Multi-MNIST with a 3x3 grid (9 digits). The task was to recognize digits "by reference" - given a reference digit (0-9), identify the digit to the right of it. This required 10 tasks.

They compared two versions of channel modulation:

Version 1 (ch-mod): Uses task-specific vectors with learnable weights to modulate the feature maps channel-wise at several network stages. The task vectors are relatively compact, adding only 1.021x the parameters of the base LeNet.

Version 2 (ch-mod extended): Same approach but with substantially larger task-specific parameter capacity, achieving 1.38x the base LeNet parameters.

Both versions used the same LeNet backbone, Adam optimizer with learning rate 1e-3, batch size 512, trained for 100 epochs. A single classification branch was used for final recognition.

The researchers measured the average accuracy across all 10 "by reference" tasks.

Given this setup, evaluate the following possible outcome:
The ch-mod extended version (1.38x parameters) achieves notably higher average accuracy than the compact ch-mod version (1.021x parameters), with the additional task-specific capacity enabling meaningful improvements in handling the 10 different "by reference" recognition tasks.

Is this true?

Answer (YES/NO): YES